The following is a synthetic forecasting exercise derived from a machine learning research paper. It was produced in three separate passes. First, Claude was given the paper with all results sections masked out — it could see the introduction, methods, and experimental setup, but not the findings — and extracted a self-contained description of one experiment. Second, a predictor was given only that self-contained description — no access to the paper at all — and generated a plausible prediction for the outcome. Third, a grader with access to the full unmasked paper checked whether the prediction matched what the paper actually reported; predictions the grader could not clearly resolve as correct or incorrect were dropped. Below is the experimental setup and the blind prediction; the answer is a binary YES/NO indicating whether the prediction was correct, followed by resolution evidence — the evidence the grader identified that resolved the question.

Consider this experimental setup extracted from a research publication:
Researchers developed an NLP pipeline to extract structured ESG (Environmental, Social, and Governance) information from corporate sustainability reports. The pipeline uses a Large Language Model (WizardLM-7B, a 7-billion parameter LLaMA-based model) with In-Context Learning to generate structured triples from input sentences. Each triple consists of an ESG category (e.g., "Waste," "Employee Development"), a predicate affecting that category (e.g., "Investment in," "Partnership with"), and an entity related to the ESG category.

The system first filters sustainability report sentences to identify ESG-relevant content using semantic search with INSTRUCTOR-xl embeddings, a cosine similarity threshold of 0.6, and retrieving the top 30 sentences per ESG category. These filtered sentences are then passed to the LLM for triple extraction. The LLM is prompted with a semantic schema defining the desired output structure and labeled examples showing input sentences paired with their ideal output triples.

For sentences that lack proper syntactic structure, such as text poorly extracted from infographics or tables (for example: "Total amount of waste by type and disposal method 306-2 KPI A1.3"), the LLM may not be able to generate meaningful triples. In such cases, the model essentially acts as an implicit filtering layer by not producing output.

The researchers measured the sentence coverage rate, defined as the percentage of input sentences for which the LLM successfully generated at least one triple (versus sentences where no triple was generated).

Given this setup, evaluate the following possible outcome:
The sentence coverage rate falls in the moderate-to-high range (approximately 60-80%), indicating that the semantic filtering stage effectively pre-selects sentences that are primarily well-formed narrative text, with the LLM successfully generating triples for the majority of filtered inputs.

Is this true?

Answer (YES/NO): YES